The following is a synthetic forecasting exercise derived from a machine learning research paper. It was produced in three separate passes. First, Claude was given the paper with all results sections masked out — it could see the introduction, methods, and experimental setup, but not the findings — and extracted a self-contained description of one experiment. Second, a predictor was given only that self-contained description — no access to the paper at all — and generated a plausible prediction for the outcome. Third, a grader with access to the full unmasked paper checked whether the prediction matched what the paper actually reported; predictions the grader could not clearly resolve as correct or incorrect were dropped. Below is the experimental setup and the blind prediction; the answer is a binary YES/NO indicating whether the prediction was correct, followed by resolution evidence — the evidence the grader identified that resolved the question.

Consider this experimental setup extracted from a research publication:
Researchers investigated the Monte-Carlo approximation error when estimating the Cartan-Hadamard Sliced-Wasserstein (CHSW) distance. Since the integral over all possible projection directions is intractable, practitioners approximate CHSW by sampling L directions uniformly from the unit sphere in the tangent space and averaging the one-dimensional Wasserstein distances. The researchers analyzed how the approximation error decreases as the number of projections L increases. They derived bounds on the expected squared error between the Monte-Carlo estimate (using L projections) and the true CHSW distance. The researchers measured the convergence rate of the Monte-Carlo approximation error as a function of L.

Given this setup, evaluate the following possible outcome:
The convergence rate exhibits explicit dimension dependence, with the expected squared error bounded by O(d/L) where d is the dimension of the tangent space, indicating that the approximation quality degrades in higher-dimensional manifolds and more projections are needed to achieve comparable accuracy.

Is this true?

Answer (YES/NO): NO